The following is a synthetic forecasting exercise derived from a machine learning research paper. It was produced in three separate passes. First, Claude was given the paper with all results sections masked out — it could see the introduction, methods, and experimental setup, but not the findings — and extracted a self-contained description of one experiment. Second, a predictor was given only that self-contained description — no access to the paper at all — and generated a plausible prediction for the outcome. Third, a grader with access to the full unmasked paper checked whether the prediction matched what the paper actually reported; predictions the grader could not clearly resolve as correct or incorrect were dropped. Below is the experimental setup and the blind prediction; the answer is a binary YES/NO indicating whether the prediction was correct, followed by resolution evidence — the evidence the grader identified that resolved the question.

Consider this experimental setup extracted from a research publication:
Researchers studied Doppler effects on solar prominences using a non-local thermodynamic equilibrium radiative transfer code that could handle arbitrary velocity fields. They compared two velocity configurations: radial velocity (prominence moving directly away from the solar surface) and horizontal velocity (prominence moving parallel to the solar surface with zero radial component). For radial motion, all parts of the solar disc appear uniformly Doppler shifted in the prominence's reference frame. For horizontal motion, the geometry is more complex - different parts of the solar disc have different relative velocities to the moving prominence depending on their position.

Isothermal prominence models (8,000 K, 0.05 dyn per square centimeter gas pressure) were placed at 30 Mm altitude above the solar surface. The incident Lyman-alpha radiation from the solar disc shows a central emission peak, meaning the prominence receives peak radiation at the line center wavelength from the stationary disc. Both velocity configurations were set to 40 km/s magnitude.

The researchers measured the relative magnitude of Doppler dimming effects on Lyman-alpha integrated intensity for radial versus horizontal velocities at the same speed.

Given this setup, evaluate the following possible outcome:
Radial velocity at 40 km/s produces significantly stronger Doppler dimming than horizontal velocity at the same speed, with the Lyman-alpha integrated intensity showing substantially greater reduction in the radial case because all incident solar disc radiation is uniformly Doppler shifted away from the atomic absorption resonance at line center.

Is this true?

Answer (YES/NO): NO